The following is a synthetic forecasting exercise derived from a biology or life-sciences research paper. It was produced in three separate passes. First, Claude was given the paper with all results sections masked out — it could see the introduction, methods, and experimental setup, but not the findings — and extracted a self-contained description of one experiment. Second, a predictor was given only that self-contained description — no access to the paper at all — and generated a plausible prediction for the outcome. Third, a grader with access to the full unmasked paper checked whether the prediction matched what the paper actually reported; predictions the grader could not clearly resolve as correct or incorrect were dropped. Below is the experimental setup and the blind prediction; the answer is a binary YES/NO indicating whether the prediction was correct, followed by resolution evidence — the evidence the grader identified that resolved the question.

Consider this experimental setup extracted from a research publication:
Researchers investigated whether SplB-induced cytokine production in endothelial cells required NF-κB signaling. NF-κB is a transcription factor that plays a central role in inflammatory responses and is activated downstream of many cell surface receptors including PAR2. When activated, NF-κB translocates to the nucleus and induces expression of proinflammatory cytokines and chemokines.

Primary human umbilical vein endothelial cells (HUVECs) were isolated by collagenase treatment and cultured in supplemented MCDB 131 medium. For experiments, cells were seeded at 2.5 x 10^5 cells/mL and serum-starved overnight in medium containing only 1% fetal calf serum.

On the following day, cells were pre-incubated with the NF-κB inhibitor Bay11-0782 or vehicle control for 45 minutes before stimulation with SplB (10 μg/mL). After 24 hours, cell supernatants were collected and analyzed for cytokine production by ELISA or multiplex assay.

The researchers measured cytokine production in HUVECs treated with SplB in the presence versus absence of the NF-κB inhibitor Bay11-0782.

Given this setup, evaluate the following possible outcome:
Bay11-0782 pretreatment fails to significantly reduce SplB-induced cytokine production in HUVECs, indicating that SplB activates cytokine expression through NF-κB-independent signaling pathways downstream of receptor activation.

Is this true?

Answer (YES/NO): NO